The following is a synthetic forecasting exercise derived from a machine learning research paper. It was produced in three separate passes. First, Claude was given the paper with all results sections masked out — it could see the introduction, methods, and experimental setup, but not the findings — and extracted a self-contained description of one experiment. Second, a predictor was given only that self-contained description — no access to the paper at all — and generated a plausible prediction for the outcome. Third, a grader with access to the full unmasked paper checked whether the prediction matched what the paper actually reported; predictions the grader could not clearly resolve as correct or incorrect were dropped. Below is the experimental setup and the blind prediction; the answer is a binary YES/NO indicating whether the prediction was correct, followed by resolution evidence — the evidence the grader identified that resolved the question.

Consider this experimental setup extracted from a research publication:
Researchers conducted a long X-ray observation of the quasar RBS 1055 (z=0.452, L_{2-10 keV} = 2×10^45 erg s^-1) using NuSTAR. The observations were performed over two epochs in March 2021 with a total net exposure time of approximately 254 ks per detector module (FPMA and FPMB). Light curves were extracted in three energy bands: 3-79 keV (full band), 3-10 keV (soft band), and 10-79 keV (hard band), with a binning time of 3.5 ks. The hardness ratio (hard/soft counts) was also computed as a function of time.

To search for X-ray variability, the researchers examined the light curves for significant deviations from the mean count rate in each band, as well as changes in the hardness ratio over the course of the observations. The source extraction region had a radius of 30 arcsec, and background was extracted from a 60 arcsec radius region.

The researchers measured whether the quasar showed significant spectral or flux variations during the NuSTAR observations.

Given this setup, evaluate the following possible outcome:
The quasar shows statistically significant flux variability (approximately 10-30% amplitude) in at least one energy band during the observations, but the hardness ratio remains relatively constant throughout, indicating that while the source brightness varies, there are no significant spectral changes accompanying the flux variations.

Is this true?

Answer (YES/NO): NO